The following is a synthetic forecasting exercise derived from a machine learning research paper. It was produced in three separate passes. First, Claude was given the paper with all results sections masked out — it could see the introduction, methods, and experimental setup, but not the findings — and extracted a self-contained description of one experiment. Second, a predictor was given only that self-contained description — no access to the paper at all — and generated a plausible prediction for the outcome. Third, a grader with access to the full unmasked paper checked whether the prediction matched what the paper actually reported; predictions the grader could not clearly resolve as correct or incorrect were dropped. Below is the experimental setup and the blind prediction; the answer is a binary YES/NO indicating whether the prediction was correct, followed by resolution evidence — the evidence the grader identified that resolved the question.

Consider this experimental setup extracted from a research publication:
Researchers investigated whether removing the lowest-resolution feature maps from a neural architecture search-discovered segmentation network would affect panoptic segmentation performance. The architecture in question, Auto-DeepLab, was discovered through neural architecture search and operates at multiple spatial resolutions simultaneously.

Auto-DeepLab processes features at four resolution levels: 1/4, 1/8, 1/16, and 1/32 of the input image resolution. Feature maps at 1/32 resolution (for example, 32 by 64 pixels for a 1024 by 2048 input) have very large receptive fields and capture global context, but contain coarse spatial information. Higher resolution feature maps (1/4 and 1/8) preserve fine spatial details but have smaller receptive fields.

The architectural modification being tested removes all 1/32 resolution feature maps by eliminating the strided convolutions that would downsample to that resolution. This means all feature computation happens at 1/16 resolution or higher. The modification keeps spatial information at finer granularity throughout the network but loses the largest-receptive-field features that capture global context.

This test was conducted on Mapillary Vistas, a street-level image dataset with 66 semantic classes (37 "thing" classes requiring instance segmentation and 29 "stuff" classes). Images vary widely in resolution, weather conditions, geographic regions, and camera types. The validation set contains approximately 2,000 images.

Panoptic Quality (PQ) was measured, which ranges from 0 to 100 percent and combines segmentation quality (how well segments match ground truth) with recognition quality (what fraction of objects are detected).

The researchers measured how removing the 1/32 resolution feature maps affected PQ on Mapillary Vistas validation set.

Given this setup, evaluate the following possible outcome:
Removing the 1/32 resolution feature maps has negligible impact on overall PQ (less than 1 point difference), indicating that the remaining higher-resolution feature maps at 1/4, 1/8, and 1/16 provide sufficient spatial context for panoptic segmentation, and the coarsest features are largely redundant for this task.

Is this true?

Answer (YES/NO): NO